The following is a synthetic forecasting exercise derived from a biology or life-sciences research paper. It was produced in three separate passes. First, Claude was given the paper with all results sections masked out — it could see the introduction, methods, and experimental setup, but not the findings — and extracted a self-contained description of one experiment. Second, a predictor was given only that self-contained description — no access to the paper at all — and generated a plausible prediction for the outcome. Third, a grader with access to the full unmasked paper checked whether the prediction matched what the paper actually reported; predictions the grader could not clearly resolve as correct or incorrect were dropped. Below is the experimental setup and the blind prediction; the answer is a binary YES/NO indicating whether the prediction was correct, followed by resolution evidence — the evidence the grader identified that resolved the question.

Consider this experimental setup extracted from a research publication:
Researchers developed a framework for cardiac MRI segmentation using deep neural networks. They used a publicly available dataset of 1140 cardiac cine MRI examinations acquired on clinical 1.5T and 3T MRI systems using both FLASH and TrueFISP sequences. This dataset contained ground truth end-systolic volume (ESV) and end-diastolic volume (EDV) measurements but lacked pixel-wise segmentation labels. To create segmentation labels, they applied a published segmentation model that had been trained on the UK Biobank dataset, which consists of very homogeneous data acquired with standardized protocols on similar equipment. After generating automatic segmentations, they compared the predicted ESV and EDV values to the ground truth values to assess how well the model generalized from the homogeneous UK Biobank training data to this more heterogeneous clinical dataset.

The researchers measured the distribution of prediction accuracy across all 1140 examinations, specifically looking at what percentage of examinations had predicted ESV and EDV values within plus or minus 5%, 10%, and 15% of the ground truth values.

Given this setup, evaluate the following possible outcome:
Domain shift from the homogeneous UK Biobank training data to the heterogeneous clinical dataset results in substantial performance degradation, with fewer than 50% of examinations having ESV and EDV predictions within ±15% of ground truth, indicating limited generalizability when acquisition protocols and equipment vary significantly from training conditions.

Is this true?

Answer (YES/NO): NO